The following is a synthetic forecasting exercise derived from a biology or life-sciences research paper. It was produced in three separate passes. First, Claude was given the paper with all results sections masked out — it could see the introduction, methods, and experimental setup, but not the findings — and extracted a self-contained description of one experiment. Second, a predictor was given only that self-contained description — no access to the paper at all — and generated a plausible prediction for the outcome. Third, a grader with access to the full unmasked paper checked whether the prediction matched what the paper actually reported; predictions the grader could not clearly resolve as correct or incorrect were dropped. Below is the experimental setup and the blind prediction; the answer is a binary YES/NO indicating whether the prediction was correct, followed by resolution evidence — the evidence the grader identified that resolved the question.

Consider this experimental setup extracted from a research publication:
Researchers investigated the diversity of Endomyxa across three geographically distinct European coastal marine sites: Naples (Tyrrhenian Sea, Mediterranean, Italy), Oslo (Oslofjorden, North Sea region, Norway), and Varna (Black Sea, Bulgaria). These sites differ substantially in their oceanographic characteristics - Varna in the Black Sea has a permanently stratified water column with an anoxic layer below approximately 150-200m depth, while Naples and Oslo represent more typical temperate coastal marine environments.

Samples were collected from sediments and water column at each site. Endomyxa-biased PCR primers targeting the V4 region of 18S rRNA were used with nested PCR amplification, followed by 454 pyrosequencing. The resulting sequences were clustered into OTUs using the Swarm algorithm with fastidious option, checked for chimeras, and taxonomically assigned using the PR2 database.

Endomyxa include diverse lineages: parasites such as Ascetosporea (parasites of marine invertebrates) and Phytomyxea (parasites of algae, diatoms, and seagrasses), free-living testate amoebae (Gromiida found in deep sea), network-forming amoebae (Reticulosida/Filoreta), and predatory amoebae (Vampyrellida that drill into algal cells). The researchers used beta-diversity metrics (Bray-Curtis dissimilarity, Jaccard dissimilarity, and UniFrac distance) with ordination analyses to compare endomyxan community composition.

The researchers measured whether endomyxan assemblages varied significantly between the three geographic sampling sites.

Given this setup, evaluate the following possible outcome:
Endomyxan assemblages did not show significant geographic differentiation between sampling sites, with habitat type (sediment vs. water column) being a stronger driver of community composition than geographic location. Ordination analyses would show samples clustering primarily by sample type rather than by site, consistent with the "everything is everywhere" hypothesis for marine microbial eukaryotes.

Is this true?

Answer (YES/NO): NO